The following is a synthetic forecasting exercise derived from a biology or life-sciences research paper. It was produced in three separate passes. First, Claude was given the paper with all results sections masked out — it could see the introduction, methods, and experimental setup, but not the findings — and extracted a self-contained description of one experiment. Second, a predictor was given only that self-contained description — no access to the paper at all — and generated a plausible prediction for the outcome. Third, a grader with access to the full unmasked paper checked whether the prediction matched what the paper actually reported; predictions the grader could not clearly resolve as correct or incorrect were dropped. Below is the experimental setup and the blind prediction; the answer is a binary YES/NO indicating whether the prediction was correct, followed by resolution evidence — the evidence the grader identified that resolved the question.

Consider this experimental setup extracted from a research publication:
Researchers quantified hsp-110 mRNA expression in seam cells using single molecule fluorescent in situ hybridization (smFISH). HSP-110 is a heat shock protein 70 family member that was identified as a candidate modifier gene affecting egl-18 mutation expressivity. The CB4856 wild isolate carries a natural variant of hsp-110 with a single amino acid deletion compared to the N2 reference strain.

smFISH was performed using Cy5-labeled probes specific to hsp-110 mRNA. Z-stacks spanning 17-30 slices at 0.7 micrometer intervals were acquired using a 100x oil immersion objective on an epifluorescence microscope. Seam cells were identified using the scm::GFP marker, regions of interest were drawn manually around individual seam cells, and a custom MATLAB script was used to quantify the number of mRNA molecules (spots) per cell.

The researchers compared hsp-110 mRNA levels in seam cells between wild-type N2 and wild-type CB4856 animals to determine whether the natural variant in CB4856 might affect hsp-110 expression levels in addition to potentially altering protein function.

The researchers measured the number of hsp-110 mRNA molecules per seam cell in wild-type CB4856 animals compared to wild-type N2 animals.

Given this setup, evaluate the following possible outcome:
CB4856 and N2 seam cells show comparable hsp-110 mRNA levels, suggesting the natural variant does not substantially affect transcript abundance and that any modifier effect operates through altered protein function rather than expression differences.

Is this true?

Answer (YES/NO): YES